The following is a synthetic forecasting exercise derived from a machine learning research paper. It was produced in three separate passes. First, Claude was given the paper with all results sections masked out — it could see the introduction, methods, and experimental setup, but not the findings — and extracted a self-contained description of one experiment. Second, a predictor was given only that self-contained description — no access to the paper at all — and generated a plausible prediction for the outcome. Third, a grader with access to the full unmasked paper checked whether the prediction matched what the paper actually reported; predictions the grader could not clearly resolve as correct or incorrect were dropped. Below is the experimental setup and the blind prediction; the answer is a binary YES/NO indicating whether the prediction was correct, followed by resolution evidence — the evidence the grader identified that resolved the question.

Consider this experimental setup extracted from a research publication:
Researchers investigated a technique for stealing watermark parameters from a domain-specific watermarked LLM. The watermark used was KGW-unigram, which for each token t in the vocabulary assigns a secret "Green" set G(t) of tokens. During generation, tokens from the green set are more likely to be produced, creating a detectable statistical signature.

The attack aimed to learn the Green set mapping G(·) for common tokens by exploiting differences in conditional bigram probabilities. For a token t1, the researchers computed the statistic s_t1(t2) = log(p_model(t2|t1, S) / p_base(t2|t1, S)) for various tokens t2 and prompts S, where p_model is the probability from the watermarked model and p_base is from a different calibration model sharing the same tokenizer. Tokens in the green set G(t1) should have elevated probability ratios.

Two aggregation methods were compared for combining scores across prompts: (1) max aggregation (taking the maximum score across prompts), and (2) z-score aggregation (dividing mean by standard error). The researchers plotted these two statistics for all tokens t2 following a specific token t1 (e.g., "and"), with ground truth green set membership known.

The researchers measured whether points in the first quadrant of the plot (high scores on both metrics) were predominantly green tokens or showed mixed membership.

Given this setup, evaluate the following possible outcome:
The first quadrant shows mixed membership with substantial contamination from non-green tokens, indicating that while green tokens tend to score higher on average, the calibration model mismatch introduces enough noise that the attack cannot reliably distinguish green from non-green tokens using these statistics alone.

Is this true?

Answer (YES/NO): NO